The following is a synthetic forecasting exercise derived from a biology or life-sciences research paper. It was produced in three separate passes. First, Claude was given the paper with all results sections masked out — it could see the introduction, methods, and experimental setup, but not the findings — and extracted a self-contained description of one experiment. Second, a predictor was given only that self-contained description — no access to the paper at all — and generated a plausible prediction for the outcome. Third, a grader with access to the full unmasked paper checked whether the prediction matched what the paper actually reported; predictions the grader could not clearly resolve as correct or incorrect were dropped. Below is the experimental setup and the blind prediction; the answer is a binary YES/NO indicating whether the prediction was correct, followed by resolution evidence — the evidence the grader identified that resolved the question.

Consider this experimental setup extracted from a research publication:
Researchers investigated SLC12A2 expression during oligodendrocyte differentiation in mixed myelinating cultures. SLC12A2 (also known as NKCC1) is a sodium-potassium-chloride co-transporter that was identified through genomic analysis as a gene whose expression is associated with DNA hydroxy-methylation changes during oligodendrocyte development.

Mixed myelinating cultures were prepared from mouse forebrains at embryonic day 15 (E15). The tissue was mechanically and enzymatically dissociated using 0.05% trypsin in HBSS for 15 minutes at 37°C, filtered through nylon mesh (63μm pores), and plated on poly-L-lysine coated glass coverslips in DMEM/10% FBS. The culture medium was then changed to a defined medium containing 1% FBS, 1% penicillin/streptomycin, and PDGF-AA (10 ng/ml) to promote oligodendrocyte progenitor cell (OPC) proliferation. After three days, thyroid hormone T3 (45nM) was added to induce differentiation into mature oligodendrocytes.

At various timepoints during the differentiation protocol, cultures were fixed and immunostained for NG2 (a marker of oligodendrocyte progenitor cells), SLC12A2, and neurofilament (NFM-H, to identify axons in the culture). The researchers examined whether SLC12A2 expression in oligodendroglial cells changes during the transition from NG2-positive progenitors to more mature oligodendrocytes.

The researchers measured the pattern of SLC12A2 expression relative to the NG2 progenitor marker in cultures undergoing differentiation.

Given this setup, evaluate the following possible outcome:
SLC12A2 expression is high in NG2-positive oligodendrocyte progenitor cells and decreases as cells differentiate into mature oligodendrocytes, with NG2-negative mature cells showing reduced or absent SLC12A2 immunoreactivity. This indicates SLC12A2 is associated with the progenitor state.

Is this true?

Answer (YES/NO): NO